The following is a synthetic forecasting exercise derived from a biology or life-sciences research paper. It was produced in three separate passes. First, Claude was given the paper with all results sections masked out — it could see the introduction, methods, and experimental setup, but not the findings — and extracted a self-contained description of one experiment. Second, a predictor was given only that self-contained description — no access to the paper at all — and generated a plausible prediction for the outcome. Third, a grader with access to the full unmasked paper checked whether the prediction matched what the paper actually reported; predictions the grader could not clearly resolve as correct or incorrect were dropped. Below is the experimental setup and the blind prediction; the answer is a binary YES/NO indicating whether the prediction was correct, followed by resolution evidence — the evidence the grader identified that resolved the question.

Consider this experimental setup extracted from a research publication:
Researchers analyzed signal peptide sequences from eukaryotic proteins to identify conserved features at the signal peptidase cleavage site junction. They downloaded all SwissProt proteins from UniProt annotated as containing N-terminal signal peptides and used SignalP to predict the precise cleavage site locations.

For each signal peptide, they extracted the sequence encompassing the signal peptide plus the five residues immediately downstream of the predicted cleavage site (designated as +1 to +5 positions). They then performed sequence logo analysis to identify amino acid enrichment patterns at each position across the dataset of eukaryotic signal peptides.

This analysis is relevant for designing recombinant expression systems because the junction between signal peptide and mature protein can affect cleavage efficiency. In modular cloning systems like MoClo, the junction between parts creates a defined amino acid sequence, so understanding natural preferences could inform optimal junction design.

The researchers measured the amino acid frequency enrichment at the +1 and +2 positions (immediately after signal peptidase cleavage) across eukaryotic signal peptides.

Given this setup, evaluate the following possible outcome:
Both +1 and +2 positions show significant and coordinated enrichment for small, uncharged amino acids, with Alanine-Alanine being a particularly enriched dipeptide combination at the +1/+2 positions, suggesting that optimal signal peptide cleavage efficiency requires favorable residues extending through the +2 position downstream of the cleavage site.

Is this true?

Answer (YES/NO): NO